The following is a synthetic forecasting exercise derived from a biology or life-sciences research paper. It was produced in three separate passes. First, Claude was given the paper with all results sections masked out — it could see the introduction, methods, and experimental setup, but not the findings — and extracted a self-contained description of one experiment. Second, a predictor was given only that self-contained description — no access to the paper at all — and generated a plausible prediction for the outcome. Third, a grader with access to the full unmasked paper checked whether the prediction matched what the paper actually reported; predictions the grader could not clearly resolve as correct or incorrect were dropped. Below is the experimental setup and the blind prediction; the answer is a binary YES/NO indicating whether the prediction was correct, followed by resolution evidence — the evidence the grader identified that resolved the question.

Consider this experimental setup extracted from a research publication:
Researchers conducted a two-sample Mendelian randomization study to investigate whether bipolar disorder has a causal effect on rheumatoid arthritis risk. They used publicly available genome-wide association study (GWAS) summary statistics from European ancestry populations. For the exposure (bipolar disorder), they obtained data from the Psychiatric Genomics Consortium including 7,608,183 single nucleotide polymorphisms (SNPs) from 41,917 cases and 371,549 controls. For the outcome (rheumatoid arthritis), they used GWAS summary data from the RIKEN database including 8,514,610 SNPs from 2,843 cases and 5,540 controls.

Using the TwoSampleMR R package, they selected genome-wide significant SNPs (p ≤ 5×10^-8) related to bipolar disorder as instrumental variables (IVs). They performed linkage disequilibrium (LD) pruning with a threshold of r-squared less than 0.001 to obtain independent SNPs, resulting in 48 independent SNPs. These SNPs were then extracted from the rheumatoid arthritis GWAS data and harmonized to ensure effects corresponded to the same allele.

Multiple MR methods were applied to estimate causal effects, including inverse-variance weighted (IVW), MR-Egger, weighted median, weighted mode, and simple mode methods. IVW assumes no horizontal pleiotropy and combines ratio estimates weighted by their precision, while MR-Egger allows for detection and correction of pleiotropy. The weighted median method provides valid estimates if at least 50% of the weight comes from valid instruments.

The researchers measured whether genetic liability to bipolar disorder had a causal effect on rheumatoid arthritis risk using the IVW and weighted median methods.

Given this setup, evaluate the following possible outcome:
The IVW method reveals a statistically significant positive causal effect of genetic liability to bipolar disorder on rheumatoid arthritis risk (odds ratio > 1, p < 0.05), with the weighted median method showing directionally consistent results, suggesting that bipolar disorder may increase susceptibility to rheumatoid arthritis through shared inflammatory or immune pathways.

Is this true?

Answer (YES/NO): NO